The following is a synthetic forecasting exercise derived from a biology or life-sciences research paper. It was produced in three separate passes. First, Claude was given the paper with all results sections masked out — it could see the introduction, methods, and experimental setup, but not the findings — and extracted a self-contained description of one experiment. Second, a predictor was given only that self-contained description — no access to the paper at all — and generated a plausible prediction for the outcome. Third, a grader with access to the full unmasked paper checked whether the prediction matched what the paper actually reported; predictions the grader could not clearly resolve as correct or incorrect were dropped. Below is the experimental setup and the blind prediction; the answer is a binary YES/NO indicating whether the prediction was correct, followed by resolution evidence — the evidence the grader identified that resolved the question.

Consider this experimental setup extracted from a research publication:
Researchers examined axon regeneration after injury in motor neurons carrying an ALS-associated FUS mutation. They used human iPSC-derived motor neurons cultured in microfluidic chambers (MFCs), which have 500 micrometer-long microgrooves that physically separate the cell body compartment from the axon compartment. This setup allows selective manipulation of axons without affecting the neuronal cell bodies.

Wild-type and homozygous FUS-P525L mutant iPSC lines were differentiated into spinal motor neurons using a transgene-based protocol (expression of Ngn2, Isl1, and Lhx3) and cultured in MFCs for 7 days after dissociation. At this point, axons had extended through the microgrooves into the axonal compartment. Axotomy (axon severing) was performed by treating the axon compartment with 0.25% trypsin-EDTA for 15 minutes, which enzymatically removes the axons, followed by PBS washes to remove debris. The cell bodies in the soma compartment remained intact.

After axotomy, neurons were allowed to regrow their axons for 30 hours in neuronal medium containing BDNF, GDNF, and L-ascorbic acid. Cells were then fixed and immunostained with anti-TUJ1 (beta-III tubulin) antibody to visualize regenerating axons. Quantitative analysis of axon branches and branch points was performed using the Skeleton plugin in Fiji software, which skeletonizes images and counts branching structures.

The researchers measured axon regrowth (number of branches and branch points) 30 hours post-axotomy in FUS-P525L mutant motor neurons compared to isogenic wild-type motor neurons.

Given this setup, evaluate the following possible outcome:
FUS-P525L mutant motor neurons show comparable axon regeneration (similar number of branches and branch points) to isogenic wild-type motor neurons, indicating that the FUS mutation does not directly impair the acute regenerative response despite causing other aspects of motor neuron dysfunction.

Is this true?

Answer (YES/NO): NO